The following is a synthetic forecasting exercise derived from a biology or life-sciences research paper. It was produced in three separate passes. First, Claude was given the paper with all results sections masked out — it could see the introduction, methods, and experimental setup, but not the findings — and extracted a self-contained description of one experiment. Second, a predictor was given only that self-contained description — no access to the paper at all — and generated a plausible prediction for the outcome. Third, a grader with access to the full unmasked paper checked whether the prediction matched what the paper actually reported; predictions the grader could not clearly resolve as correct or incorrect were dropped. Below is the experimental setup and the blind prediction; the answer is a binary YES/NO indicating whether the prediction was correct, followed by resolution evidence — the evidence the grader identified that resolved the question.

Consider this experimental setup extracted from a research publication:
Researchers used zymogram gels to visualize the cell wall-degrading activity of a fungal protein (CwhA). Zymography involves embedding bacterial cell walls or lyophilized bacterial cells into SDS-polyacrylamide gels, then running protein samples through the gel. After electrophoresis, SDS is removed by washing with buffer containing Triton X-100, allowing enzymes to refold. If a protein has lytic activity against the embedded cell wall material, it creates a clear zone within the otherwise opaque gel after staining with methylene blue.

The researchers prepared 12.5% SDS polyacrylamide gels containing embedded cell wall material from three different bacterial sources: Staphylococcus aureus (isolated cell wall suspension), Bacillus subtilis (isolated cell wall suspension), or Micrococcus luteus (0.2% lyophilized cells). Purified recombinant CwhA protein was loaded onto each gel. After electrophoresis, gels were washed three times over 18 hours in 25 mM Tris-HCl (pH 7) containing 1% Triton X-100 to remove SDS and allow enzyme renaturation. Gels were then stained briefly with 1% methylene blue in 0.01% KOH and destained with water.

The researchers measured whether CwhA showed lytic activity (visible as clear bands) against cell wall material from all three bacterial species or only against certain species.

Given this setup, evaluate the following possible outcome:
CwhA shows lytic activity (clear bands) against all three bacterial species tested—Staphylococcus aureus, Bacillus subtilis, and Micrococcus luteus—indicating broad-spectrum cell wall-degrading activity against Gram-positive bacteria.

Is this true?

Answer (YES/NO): NO